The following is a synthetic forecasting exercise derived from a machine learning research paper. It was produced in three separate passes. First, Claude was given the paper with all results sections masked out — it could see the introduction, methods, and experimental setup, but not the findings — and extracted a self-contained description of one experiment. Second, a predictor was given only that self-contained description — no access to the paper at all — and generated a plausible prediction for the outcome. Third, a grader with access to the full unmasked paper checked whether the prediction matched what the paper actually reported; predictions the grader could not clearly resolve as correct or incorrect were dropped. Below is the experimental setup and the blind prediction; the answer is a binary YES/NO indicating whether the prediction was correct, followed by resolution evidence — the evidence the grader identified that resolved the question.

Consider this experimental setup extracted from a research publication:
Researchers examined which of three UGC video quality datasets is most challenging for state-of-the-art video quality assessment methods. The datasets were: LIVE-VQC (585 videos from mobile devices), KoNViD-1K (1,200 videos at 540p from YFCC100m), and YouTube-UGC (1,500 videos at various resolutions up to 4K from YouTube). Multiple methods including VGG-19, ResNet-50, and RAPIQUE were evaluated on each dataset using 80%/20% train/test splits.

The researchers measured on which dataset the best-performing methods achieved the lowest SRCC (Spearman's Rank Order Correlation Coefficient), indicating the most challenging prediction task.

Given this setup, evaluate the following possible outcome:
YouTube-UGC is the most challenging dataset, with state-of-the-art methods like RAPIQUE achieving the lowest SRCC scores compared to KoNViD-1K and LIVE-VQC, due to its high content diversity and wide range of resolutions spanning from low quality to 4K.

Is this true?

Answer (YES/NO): NO